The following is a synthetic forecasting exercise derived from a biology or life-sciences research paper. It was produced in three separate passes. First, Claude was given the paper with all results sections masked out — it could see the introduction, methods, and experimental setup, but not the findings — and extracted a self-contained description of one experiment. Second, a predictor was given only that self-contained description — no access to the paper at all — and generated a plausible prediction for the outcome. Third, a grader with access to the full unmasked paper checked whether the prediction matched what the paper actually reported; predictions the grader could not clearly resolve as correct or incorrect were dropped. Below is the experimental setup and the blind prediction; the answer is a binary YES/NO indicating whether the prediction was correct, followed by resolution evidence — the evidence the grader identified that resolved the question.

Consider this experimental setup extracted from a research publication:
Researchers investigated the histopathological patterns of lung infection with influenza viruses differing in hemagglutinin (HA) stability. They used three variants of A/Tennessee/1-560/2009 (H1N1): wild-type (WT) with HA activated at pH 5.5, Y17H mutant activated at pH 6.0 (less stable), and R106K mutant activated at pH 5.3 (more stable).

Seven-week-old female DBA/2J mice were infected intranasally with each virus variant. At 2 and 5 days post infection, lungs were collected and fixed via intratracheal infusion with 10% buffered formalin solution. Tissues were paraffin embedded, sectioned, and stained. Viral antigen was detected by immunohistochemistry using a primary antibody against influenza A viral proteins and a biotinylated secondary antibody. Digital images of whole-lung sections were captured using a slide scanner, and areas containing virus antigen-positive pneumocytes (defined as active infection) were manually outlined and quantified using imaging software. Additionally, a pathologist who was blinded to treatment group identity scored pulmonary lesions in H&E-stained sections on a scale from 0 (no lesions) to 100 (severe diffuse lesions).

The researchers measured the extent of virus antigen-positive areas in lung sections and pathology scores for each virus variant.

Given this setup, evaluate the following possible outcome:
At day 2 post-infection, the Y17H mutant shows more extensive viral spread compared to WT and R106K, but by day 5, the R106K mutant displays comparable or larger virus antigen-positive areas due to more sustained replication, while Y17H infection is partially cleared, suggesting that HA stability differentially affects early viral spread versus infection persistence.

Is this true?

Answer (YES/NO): NO